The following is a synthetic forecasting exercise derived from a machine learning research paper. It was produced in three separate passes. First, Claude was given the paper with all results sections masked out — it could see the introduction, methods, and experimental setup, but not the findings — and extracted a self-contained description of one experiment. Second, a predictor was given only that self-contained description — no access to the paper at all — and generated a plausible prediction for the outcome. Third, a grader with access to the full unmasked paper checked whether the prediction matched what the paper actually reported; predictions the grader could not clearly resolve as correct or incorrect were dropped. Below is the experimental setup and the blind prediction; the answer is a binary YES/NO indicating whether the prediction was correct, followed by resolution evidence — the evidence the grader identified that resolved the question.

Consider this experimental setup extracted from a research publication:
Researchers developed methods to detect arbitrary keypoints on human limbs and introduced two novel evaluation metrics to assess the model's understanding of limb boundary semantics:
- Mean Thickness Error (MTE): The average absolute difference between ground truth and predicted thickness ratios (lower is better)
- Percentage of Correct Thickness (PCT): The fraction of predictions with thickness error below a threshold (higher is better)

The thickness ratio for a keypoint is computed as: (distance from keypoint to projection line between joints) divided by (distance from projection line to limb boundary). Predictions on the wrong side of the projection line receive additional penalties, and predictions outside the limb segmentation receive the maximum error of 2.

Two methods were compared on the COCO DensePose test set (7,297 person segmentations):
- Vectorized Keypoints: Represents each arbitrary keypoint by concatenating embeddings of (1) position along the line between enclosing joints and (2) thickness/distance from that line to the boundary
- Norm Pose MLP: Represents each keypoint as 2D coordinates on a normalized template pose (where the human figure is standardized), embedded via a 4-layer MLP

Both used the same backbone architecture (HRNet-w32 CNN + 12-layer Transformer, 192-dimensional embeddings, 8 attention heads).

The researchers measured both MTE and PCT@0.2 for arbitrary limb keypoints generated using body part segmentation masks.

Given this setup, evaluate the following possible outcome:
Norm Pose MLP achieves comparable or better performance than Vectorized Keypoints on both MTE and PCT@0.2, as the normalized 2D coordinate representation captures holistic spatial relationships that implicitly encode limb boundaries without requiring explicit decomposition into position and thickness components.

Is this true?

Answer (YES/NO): NO